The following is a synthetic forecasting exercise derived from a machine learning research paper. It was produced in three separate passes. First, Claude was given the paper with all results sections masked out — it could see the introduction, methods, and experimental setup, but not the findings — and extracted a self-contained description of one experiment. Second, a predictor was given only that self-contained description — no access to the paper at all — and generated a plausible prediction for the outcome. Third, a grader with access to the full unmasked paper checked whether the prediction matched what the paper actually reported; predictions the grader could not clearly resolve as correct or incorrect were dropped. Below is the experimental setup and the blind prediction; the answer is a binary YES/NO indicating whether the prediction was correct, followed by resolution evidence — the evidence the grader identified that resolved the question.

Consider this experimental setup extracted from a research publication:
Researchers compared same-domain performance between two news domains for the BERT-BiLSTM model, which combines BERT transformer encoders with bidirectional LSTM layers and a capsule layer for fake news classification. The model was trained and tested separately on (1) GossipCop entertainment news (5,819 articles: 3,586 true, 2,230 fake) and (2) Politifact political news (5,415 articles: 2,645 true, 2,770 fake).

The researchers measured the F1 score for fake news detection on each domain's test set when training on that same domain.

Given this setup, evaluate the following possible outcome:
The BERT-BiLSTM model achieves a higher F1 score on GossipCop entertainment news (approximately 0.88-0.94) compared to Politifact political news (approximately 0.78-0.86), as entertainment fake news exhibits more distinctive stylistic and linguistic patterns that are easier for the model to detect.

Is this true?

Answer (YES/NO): YES